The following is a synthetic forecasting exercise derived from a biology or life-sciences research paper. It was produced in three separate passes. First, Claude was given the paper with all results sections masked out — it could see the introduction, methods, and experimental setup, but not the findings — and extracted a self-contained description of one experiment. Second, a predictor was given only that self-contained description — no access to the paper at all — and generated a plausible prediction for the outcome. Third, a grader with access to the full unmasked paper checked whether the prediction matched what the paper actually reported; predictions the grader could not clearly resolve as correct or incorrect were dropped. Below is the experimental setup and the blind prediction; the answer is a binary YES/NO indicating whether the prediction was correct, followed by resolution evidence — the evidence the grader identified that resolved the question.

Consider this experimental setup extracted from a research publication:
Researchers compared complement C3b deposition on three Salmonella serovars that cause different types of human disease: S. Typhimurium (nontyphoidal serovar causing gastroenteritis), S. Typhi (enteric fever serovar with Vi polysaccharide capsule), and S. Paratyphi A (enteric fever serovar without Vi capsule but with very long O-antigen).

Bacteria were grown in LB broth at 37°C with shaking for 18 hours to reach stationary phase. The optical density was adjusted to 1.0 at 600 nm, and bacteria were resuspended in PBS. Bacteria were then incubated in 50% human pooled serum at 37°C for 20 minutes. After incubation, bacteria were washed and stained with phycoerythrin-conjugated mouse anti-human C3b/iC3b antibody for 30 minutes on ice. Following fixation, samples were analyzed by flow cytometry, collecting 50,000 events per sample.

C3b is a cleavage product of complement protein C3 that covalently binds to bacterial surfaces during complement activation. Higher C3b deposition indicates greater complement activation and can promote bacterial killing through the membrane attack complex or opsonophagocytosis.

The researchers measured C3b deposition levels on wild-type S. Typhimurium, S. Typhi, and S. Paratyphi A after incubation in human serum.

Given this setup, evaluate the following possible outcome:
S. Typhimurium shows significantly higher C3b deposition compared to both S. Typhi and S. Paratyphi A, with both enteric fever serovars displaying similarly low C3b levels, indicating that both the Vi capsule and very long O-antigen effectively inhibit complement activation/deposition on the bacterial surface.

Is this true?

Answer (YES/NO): NO